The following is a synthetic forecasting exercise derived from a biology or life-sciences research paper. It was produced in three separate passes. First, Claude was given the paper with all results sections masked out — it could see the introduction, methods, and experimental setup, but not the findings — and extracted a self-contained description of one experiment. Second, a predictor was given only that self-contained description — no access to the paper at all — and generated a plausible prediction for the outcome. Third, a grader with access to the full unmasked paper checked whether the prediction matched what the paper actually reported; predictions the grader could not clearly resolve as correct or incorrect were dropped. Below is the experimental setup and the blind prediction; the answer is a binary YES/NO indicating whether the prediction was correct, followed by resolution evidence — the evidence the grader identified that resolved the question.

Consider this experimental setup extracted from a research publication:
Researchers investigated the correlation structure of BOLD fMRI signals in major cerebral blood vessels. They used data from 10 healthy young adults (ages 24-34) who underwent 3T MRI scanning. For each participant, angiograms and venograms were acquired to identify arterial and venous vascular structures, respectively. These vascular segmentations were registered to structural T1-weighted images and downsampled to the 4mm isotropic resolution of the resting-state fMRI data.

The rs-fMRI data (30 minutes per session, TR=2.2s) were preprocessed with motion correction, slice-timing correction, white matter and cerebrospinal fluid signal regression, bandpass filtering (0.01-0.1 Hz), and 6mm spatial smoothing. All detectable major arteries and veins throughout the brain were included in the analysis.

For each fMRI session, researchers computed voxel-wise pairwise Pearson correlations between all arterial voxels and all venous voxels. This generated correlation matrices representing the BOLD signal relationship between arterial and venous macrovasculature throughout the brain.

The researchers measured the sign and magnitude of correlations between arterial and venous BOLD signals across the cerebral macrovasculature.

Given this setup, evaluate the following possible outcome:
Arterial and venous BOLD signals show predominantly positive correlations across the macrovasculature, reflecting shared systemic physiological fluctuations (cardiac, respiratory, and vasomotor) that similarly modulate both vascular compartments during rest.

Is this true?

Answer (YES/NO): NO